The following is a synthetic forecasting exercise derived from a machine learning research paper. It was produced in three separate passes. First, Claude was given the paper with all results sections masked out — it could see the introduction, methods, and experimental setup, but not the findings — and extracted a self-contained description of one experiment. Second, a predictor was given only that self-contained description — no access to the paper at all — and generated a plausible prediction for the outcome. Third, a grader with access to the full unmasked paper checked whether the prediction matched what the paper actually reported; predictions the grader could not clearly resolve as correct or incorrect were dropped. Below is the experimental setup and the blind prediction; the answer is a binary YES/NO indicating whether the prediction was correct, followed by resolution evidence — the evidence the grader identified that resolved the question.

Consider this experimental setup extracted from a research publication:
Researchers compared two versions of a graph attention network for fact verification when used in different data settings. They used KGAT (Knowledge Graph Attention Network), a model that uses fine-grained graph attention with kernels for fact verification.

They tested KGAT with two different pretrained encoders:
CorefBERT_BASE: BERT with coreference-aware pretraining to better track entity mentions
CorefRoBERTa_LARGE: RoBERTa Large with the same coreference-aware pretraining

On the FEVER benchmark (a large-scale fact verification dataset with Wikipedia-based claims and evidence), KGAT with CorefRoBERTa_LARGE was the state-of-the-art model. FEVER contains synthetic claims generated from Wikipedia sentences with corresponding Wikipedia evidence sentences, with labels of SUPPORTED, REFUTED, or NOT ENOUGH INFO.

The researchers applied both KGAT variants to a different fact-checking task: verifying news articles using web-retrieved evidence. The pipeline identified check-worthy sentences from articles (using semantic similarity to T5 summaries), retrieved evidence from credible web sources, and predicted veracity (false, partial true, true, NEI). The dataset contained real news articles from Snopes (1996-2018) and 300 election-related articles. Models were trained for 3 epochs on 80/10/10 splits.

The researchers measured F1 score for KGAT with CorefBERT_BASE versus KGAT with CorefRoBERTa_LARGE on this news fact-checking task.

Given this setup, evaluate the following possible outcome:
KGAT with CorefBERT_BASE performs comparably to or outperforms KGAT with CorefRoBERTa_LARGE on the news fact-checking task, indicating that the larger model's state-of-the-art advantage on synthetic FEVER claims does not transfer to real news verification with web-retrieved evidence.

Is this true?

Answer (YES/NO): YES